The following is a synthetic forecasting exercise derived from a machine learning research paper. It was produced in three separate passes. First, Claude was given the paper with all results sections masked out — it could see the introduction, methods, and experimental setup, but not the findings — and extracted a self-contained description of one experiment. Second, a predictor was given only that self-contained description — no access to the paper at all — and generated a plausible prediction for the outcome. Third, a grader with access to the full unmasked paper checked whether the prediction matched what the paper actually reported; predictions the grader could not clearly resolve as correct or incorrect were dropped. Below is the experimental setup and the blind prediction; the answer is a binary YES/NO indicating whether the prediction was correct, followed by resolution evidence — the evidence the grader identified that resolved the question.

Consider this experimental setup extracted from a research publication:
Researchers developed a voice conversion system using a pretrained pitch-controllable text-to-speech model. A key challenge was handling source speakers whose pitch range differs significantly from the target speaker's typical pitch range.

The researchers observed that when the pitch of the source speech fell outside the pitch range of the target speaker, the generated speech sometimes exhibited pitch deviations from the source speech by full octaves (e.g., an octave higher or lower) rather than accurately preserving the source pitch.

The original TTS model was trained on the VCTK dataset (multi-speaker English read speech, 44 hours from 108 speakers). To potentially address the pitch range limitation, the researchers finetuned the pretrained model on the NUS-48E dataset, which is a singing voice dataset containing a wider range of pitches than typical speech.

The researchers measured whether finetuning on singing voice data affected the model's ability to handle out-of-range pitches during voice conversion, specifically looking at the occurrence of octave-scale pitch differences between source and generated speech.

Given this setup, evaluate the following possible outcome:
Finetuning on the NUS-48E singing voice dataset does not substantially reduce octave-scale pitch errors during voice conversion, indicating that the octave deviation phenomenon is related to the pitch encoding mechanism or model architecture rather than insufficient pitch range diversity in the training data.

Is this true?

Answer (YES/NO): NO